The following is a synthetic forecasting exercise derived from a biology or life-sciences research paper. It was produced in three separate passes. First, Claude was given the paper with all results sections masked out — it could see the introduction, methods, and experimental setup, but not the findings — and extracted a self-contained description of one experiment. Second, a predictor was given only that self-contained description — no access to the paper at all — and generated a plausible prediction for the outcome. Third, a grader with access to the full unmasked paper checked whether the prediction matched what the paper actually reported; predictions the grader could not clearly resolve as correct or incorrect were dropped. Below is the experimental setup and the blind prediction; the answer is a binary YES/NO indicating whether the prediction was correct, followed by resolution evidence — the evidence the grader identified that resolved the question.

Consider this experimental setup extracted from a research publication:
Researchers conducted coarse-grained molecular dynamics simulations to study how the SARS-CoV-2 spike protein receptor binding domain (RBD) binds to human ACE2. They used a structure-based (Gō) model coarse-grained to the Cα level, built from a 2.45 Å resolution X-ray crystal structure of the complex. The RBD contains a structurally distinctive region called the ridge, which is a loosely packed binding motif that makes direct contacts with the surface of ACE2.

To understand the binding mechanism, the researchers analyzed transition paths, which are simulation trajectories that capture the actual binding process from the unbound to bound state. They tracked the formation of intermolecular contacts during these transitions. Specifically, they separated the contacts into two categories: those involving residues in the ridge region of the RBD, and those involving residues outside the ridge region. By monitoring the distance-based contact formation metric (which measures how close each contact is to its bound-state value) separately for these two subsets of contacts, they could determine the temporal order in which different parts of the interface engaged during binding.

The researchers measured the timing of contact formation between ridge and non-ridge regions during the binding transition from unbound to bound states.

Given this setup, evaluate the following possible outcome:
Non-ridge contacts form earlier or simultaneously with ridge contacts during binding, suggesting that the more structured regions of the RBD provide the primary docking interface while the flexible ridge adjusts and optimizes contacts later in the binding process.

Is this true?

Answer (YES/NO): NO